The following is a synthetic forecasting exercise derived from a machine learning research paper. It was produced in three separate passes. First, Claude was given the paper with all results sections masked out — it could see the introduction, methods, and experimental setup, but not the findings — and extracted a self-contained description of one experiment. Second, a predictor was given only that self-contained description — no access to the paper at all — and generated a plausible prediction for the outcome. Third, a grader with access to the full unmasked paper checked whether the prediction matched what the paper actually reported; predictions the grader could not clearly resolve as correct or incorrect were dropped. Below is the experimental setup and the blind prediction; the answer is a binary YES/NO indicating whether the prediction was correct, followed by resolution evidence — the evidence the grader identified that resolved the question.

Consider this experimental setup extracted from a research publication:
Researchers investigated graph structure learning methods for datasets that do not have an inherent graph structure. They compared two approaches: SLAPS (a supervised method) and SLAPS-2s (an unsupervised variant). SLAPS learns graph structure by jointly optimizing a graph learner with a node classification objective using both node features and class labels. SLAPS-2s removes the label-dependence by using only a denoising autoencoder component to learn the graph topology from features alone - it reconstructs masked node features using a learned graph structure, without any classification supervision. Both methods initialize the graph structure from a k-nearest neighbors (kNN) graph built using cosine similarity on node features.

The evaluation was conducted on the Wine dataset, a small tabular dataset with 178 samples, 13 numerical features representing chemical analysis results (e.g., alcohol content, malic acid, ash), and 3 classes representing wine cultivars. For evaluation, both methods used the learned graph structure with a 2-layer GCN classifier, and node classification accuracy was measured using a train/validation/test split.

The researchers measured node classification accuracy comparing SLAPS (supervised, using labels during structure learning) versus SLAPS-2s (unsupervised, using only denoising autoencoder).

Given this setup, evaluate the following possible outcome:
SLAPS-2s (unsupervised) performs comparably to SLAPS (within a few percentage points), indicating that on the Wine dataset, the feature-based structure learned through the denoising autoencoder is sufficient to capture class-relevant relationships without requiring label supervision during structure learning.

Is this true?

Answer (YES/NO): YES